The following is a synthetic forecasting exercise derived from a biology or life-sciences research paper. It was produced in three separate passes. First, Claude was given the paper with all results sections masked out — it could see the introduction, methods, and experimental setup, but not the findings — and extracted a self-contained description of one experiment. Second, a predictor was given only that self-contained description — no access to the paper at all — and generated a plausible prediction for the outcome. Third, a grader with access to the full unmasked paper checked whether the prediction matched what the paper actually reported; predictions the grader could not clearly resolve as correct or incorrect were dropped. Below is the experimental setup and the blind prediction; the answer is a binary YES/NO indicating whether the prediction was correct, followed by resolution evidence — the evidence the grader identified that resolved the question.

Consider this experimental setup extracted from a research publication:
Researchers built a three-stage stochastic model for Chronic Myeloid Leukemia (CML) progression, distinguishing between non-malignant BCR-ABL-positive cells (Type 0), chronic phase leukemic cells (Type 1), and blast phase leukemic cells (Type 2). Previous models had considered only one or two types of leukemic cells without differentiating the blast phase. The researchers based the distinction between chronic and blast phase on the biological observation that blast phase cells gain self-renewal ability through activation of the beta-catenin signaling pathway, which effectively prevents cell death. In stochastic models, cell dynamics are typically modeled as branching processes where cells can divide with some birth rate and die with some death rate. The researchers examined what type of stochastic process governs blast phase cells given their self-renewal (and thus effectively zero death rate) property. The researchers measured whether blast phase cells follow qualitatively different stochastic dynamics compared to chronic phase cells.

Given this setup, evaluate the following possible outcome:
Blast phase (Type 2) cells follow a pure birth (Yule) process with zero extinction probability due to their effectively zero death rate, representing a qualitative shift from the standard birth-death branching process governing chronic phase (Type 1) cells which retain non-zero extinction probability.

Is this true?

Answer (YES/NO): YES